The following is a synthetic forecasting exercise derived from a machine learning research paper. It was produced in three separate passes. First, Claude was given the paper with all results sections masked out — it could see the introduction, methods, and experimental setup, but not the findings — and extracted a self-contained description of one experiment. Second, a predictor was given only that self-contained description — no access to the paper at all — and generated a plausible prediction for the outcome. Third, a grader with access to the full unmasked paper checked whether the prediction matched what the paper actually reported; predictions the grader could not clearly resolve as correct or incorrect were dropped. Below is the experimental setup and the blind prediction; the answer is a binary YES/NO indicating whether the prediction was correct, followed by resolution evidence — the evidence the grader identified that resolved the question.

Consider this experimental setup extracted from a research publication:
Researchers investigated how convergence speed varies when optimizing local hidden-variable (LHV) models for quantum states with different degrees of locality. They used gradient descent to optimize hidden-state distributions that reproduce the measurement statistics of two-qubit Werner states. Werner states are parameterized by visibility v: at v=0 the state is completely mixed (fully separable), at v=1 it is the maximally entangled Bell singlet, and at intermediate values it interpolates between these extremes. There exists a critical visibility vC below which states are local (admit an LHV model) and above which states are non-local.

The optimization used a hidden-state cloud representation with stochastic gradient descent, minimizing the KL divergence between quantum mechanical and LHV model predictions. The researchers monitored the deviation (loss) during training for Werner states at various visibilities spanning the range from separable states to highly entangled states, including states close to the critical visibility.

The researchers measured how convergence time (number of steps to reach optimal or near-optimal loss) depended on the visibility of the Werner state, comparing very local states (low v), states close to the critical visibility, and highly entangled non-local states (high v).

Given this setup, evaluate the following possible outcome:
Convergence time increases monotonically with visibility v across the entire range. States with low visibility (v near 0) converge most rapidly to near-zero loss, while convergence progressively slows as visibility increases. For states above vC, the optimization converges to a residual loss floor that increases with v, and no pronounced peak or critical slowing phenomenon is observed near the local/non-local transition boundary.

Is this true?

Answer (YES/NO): NO